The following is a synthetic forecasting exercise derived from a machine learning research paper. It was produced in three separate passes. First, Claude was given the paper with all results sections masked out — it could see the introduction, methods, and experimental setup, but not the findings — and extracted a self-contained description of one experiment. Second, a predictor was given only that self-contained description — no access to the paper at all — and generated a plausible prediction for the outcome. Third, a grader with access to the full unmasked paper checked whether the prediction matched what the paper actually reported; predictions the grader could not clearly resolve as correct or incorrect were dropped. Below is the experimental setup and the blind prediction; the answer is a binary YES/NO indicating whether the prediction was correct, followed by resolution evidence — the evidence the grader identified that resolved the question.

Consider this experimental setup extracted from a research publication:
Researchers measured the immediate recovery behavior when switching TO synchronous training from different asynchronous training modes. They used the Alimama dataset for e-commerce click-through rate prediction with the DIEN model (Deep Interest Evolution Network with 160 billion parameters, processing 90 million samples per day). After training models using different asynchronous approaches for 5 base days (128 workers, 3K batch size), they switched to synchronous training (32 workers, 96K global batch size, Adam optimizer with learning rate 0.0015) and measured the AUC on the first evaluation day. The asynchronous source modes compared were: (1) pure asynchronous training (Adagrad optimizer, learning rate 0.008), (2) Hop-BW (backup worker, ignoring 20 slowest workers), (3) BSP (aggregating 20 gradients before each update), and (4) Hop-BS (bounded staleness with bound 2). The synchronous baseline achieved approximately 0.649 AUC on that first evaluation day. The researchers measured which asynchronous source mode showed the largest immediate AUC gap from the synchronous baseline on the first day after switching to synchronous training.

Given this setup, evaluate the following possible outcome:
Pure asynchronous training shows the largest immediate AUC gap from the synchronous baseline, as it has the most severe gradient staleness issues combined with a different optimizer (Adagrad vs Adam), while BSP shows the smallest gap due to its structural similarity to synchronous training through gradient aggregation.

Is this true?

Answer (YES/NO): NO